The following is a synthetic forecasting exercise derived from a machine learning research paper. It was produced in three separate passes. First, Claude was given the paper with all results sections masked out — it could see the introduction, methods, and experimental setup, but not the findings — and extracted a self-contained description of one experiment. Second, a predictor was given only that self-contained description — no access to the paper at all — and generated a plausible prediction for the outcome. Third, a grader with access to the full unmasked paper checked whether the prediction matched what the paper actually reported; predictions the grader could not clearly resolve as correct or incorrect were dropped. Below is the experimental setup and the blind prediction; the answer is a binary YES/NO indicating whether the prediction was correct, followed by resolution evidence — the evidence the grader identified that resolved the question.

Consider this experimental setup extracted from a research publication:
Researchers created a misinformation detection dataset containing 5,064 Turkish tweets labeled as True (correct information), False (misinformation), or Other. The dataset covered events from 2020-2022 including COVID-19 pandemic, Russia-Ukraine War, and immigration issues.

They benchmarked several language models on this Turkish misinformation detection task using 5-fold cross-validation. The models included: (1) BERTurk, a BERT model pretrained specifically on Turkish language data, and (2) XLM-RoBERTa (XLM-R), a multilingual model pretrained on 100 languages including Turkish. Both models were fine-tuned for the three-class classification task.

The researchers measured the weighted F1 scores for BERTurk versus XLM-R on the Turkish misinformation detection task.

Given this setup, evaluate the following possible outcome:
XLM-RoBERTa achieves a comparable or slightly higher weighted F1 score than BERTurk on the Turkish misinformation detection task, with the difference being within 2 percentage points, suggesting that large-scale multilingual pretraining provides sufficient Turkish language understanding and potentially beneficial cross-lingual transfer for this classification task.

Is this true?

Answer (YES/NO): YES